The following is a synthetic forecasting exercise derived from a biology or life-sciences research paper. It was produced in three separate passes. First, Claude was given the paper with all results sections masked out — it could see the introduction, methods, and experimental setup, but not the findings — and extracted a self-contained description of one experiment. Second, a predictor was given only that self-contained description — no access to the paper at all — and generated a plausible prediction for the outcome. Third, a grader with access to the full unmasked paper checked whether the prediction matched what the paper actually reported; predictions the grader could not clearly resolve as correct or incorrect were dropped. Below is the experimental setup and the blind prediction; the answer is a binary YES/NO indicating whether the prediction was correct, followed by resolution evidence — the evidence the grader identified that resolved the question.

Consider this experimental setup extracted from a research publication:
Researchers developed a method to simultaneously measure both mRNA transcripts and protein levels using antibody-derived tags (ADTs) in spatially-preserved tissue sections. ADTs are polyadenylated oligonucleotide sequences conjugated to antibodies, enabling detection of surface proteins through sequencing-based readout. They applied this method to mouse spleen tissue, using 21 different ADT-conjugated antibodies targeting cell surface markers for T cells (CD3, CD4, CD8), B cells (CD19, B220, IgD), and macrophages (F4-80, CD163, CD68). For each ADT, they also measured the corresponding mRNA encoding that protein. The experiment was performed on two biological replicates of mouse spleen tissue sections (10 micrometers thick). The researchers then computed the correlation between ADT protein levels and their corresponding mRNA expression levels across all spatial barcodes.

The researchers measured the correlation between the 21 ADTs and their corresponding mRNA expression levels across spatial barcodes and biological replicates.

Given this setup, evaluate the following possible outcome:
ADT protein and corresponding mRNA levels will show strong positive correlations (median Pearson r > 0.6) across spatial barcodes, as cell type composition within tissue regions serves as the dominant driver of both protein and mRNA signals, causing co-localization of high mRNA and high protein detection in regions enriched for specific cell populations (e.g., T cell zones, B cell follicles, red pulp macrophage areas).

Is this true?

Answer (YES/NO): NO